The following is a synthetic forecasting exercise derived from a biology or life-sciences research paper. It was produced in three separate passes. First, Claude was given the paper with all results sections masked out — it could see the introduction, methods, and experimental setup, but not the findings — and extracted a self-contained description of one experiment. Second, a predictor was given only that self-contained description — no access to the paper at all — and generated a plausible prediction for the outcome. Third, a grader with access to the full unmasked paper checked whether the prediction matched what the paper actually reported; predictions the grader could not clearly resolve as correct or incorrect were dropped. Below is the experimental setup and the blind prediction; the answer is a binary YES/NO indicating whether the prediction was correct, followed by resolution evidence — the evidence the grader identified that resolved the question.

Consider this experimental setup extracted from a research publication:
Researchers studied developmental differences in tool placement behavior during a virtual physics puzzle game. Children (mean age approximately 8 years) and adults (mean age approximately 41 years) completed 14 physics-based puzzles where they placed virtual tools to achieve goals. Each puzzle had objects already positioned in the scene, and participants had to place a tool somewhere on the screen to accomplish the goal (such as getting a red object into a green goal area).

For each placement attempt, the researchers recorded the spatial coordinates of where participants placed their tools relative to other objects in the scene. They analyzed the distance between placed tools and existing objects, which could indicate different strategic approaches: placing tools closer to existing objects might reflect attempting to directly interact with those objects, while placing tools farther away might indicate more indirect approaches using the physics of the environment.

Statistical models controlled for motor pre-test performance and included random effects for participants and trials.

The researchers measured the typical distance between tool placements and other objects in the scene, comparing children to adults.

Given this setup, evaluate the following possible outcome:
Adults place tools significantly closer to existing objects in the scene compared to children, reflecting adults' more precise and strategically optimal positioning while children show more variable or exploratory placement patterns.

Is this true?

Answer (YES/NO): NO